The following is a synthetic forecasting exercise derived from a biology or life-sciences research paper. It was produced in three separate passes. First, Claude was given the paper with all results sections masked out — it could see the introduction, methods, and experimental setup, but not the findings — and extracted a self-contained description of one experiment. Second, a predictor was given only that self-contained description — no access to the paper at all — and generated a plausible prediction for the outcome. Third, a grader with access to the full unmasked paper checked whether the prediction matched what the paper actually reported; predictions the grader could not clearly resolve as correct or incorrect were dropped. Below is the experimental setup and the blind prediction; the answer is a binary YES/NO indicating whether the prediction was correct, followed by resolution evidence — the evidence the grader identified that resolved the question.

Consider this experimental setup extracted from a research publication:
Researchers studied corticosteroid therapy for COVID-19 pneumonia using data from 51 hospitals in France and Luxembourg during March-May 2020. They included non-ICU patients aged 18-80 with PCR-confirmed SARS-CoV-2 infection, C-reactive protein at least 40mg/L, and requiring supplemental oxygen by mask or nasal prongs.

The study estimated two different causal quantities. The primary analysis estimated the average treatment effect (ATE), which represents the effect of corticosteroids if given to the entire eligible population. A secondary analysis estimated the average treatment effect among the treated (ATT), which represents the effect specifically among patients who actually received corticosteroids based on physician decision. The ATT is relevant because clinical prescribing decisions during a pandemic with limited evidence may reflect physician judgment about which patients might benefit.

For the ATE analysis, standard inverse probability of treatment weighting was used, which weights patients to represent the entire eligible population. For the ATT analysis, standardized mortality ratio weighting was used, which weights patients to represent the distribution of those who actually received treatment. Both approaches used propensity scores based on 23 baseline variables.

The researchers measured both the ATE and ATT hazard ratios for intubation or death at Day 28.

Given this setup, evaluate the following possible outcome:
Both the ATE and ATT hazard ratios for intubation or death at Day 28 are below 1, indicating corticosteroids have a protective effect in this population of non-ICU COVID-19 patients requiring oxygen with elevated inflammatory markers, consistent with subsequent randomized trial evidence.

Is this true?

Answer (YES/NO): NO